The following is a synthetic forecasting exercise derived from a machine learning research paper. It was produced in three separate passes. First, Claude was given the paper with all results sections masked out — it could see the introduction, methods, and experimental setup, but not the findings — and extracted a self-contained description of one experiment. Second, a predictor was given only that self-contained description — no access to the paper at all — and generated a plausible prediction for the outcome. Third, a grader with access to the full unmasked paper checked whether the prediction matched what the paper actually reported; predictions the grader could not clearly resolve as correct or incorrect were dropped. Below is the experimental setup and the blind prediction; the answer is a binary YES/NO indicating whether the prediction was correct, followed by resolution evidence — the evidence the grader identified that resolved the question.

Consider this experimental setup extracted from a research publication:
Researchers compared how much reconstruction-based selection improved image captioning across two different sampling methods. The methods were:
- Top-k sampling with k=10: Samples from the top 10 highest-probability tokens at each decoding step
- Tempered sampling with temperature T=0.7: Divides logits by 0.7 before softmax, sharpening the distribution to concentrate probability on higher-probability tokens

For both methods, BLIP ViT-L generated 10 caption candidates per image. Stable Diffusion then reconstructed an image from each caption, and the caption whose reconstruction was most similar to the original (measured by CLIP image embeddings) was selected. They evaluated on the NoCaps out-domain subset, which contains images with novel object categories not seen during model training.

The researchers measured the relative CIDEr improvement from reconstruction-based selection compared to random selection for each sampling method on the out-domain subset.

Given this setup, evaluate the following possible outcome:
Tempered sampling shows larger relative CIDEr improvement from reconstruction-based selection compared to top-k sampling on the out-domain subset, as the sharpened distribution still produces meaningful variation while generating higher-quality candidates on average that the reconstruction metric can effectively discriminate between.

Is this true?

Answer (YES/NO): NO